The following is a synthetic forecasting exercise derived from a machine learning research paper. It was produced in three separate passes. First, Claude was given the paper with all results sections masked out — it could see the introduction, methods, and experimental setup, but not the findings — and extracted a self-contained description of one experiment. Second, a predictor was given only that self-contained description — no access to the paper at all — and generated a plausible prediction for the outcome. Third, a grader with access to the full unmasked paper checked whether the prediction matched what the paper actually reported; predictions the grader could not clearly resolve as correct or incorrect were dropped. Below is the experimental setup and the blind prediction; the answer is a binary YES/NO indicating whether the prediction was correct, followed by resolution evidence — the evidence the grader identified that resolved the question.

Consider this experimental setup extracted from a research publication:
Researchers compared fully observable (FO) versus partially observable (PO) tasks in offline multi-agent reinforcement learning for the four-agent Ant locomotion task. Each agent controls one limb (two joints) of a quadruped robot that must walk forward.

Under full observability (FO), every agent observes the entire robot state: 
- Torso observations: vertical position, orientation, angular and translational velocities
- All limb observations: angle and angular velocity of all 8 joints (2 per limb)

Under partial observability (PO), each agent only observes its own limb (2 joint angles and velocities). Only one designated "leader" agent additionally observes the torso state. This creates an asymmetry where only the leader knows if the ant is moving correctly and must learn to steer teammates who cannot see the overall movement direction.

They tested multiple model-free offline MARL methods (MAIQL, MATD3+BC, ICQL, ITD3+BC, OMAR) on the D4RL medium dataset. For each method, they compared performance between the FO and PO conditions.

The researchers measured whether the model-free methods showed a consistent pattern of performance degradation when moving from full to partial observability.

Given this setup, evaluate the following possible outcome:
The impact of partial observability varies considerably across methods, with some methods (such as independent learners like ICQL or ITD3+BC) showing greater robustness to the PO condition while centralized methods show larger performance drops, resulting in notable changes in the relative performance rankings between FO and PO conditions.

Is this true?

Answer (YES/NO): NO